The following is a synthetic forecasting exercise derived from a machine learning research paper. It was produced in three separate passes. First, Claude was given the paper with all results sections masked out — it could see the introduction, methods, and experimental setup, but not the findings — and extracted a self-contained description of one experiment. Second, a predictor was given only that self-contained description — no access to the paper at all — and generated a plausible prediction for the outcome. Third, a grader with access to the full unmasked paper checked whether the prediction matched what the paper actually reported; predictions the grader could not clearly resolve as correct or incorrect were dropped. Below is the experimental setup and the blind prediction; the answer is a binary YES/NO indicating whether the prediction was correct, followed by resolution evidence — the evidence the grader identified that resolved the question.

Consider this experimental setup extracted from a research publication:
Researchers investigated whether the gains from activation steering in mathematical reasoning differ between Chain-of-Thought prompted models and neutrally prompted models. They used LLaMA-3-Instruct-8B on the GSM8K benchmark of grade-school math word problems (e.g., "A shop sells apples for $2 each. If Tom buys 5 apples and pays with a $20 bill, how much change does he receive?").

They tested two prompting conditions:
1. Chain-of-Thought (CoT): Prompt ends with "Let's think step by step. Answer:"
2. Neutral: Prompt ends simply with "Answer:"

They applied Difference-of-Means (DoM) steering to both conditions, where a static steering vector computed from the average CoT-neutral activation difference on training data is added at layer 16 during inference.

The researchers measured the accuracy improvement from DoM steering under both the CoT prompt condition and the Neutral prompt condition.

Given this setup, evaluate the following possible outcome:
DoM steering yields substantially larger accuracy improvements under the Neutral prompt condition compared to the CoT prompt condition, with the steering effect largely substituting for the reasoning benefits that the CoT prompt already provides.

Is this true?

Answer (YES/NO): YES